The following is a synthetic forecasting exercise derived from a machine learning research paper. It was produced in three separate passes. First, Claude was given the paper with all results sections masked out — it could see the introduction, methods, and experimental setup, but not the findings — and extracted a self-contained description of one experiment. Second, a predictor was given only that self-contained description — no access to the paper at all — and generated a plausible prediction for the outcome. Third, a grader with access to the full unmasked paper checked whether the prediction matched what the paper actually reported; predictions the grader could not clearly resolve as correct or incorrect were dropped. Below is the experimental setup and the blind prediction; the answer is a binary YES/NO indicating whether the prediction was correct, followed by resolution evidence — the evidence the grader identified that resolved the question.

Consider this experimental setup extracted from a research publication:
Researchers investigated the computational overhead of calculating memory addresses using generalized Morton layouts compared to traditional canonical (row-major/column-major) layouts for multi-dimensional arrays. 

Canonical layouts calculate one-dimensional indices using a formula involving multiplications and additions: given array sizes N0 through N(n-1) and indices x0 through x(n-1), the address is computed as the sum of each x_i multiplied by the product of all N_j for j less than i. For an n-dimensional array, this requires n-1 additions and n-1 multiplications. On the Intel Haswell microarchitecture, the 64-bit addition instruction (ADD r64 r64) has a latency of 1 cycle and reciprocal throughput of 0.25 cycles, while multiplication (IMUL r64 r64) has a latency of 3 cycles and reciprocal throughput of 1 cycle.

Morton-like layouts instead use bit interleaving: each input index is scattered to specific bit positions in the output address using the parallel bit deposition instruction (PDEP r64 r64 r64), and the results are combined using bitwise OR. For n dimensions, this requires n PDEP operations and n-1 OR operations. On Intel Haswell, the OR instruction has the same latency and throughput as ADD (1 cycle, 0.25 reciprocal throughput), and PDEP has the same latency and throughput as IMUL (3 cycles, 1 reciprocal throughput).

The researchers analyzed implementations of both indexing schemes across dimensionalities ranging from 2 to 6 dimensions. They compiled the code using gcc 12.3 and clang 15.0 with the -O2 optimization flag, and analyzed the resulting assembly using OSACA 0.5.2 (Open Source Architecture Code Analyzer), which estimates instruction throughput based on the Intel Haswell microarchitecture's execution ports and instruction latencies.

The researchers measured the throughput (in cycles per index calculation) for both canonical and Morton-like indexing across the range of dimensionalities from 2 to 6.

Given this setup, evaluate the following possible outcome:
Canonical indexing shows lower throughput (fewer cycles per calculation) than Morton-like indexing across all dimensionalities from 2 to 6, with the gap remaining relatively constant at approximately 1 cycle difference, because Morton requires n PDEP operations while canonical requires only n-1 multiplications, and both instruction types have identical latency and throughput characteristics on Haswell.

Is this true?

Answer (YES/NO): YES